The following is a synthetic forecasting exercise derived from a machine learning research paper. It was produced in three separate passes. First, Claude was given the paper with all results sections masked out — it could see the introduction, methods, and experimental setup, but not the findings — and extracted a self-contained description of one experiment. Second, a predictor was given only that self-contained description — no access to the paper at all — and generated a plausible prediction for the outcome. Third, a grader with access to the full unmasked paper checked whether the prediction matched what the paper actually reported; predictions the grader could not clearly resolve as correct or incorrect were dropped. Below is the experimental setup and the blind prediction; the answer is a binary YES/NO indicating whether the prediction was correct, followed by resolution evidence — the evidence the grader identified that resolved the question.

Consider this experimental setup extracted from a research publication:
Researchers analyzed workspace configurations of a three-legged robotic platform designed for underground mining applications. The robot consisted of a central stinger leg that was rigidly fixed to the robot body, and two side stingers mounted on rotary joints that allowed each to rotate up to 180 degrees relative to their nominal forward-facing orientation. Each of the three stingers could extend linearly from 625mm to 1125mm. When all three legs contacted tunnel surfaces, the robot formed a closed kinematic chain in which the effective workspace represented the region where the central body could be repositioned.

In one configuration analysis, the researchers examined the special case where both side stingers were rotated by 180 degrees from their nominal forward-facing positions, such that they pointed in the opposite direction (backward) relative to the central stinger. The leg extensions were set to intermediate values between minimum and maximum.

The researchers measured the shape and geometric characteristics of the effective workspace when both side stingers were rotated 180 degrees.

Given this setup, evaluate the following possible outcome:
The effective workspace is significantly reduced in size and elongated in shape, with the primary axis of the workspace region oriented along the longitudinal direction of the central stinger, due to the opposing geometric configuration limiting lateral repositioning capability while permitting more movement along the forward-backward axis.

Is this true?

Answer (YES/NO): YES